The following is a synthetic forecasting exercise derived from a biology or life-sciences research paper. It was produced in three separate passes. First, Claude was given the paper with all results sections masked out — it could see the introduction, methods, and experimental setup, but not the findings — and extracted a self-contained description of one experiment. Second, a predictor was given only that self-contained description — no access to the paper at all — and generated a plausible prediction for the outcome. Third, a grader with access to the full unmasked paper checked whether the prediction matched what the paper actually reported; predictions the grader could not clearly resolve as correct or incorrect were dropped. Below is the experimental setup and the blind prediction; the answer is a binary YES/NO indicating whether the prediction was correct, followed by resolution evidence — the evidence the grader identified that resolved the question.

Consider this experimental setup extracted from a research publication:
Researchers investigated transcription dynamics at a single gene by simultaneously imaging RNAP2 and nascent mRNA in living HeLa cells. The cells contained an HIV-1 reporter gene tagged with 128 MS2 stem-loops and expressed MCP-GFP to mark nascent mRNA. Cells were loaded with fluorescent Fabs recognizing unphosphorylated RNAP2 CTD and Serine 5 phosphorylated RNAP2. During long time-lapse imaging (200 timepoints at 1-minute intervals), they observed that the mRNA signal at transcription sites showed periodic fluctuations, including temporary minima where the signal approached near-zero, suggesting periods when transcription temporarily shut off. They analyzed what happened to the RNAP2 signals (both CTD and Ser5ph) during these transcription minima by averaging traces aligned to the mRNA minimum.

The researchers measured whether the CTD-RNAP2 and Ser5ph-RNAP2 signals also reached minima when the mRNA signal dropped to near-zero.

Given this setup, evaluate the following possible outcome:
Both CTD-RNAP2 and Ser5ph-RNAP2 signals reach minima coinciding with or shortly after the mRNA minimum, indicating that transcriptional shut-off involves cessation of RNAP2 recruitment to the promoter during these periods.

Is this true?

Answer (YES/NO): NO